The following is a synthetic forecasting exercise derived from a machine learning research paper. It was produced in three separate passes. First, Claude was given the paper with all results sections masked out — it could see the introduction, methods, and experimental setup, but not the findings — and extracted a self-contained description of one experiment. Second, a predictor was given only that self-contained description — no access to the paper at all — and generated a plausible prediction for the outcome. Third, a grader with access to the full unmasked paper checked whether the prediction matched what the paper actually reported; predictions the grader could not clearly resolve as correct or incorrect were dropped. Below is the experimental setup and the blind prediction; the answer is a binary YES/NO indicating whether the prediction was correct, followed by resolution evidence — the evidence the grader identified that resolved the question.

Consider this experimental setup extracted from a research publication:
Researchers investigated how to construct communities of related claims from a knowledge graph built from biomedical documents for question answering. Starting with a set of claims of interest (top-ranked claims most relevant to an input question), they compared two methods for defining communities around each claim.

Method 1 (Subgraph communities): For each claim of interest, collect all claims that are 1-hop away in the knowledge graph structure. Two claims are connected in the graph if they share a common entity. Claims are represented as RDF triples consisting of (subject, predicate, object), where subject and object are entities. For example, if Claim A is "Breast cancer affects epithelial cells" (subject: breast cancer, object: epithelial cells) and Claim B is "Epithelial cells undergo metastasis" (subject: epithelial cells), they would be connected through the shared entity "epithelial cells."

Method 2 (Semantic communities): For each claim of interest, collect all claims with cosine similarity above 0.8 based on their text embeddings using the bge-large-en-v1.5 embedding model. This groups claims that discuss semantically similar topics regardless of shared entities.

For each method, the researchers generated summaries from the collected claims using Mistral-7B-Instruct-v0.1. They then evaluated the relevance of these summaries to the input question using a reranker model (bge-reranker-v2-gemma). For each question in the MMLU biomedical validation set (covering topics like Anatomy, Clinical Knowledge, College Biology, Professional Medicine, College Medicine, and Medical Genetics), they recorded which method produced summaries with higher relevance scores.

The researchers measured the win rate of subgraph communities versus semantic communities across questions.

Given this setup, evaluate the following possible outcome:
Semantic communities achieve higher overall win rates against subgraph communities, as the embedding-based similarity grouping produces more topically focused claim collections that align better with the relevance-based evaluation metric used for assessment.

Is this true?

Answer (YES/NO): NO